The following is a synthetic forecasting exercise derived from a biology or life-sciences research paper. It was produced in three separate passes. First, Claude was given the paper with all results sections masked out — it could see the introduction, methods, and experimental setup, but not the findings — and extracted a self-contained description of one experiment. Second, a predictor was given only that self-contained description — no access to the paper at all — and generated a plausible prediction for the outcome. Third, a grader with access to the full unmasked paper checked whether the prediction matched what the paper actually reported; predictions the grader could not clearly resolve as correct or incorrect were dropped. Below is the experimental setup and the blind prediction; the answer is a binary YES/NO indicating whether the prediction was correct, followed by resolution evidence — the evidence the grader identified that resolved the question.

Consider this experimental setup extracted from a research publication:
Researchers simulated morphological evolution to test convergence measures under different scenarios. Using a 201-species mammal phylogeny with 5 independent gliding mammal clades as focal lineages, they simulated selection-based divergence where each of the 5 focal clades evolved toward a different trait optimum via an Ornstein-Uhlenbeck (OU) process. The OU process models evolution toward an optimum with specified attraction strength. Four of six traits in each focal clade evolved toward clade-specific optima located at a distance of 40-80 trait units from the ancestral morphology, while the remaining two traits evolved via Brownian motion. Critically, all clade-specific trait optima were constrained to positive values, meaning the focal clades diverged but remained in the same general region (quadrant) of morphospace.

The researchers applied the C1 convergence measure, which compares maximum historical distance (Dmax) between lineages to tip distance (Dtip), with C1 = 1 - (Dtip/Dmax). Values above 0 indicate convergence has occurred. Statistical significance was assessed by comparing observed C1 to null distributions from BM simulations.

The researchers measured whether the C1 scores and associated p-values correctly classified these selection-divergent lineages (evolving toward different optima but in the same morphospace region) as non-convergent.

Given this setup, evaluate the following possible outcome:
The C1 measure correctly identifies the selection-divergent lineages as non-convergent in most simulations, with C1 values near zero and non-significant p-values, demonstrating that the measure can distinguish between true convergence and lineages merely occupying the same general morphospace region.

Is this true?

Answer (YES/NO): NO